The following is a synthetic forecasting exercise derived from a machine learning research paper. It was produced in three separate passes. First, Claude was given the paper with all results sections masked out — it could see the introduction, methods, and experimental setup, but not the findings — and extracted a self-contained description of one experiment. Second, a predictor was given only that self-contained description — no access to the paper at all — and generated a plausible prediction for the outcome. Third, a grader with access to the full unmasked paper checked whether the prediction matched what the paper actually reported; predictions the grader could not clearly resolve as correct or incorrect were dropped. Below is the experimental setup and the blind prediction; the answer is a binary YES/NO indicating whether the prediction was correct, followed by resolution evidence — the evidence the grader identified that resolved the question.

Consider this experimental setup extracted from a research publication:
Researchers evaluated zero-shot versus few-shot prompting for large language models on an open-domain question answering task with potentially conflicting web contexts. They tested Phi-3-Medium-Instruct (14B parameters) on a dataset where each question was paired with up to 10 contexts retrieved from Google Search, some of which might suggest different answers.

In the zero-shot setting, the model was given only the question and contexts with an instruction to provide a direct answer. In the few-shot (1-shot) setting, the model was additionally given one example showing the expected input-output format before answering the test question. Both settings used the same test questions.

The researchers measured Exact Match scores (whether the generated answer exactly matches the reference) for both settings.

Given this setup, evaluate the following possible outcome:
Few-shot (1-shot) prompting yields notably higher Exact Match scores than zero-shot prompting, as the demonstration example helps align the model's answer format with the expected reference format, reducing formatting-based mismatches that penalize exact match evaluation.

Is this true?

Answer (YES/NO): YES